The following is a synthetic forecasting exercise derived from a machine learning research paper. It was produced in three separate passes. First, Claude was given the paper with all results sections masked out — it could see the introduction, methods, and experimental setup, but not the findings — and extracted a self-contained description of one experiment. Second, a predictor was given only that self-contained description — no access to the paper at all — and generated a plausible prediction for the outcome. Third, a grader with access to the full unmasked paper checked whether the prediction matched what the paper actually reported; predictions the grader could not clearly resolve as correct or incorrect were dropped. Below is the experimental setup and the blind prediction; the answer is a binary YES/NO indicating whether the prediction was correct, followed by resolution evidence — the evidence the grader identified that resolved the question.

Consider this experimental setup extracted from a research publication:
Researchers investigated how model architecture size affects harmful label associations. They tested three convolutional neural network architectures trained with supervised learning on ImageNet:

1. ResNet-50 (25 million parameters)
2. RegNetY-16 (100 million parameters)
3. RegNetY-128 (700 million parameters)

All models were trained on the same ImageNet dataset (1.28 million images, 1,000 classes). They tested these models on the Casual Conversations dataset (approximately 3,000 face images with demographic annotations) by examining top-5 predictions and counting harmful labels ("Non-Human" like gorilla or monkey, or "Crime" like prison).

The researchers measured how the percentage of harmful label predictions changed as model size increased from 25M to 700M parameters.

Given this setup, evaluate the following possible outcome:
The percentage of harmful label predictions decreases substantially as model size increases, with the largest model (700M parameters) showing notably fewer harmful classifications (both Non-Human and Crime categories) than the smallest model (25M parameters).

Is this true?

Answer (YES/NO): NO